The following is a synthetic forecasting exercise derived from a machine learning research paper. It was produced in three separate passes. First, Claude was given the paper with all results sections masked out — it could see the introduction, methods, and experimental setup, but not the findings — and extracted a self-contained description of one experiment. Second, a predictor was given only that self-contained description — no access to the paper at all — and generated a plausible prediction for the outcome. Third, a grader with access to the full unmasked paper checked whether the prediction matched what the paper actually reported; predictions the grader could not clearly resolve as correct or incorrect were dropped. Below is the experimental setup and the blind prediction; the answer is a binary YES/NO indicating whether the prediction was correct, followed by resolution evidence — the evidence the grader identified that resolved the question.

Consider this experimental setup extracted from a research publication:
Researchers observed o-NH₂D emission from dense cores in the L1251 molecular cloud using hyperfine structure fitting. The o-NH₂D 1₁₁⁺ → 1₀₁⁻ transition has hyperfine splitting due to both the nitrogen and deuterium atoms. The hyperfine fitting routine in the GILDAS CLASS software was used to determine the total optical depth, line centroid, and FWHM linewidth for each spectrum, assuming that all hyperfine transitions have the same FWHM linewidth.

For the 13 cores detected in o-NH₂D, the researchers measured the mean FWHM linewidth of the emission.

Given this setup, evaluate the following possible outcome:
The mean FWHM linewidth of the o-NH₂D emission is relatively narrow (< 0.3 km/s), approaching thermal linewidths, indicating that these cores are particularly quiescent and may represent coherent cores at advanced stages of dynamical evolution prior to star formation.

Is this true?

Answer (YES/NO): NO